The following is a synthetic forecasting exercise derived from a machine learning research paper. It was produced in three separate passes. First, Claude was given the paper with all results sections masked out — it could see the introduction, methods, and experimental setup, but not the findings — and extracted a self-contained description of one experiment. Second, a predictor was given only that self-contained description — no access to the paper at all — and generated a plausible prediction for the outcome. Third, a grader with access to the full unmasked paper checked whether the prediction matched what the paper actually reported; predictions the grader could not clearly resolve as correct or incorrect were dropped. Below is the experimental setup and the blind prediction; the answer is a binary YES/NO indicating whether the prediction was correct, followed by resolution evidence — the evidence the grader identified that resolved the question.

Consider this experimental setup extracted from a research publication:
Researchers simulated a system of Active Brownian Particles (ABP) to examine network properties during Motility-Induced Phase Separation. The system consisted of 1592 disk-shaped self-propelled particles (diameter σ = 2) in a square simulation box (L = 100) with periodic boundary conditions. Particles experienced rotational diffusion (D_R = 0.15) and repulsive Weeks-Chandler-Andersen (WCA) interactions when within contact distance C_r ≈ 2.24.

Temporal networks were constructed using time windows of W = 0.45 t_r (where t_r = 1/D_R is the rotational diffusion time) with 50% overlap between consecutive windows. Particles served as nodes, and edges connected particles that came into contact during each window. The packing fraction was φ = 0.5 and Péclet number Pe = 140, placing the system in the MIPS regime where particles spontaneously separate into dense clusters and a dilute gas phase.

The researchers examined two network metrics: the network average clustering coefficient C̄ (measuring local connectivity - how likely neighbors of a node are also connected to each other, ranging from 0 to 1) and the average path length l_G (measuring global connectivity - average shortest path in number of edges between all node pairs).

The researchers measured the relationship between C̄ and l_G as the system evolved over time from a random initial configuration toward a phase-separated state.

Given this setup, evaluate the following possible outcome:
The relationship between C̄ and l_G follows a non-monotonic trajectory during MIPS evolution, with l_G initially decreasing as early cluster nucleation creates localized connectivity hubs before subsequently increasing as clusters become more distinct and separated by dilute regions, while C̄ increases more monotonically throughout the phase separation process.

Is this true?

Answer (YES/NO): NO